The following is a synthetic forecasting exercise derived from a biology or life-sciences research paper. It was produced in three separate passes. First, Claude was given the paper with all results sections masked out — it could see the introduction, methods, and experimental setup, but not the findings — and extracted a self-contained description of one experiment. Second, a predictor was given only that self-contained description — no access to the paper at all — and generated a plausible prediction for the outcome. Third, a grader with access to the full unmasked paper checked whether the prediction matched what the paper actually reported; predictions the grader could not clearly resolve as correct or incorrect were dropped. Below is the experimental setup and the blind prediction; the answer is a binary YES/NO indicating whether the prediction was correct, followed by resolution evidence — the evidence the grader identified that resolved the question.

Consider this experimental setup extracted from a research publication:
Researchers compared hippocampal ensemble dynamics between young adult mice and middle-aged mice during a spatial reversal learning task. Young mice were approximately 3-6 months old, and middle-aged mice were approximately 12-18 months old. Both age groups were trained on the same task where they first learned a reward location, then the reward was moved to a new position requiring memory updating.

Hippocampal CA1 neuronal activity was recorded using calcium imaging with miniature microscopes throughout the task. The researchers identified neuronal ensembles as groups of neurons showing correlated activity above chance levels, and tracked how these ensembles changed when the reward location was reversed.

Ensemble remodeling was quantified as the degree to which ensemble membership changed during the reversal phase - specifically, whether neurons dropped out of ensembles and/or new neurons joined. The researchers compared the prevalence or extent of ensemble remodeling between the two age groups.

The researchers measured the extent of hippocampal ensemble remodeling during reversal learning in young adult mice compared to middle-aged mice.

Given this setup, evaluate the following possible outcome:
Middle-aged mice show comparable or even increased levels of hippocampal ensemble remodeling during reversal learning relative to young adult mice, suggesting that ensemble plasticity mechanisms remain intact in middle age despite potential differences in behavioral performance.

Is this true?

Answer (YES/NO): NO